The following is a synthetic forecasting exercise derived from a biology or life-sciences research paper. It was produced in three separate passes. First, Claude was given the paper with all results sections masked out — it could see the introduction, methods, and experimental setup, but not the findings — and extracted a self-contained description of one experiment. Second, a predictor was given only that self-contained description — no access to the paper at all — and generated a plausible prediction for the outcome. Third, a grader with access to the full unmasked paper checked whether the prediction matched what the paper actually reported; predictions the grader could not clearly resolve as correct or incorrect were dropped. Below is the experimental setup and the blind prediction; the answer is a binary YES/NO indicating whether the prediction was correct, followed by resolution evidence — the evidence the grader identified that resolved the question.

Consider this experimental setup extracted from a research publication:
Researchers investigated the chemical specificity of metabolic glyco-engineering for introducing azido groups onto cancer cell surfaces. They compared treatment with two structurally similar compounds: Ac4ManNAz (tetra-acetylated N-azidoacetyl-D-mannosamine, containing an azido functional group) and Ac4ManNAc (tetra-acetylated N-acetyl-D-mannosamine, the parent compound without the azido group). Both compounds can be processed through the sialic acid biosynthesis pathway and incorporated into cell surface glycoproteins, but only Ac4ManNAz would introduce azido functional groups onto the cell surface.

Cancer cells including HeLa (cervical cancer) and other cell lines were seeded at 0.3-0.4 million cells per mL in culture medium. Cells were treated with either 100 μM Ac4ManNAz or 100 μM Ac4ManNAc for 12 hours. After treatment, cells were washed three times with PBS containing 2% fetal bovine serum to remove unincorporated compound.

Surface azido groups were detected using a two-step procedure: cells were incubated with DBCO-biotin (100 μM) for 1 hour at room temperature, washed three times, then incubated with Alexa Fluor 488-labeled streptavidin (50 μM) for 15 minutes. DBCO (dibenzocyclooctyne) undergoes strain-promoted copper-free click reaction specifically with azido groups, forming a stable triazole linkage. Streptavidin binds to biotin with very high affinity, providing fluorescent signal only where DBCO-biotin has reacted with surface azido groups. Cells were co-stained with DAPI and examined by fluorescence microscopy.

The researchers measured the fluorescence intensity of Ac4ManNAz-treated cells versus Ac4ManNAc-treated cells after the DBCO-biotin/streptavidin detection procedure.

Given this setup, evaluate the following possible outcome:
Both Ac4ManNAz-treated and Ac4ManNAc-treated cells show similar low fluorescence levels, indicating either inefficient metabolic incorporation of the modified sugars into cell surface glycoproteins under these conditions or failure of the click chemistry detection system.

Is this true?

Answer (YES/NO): NO